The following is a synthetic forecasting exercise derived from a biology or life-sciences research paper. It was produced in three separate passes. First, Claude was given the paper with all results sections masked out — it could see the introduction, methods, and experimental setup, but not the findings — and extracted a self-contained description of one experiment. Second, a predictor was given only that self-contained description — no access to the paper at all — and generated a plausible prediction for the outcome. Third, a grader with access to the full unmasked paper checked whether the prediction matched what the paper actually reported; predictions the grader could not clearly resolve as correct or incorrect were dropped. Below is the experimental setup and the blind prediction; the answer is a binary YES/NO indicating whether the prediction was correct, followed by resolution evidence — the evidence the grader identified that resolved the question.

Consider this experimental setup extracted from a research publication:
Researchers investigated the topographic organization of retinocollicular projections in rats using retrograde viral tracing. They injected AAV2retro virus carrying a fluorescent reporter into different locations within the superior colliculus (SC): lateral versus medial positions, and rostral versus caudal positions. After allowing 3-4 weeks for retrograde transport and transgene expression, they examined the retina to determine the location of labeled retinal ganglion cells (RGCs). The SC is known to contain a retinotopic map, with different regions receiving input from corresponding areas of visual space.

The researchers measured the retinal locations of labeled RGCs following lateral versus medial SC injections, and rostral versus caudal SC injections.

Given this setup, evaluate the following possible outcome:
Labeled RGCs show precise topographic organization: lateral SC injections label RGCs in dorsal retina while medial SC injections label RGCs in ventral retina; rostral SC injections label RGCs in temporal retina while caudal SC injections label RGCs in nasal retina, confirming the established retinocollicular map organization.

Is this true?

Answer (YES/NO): YES